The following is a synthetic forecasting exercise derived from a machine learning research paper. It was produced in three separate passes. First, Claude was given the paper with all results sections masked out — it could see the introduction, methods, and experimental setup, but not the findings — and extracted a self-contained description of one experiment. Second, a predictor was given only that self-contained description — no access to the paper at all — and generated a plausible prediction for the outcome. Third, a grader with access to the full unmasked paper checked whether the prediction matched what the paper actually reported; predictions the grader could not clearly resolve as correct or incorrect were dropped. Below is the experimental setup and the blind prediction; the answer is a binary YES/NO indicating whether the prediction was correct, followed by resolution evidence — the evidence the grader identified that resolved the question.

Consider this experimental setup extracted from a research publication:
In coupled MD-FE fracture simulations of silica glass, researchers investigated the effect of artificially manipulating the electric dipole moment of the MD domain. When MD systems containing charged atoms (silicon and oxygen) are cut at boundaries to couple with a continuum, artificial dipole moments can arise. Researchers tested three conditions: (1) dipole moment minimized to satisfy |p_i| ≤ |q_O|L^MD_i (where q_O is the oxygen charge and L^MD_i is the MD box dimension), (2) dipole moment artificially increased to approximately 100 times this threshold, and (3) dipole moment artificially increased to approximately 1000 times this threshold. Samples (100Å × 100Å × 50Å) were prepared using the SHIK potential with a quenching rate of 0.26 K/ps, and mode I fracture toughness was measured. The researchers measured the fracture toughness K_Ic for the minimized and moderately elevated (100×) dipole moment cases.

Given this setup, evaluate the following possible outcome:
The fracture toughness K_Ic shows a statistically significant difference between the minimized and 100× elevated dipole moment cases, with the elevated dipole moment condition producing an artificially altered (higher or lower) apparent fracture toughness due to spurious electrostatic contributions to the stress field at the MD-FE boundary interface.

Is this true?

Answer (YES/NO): NO